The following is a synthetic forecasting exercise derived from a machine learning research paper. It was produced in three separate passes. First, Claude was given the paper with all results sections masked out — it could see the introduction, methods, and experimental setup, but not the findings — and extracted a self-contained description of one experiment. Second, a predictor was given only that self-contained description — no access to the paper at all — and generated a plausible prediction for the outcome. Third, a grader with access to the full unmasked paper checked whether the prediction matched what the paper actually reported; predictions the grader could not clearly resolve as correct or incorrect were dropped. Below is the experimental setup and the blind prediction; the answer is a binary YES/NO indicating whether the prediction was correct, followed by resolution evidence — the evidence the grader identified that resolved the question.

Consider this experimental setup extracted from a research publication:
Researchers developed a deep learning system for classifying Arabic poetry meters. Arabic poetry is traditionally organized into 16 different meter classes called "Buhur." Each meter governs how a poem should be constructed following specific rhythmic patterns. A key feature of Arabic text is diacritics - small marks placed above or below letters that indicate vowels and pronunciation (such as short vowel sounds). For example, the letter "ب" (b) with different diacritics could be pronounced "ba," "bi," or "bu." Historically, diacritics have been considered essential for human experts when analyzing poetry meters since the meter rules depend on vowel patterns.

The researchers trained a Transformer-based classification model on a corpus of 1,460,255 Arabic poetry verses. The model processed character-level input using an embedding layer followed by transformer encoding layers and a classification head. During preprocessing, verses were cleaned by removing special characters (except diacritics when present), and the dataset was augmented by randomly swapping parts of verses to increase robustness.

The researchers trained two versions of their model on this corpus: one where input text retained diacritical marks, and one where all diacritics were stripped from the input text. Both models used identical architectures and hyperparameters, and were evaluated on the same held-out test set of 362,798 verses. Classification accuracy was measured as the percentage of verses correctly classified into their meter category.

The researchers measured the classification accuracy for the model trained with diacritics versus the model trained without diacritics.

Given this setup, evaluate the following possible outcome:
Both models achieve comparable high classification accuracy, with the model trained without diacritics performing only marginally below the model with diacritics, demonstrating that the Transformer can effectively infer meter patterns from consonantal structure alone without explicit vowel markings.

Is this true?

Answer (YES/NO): YES